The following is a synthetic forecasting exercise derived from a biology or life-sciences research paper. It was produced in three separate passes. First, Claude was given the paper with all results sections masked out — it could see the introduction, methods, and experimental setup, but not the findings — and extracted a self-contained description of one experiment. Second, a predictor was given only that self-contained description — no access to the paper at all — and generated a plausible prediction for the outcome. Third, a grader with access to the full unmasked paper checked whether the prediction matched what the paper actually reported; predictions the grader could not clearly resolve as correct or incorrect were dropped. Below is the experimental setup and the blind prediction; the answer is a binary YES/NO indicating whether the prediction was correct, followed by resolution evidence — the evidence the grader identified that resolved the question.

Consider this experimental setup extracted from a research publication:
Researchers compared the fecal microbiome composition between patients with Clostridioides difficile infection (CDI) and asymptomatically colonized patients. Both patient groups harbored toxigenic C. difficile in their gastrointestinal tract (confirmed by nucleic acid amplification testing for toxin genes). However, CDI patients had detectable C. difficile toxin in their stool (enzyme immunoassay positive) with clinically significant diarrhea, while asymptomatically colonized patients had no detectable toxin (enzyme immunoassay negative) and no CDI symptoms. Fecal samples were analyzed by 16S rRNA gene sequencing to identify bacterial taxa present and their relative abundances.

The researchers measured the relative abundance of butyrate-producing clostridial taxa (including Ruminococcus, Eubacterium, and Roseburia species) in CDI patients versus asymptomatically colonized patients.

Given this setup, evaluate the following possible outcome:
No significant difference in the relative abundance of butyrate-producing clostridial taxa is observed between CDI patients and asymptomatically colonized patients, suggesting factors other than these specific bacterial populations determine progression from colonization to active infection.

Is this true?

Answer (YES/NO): NO